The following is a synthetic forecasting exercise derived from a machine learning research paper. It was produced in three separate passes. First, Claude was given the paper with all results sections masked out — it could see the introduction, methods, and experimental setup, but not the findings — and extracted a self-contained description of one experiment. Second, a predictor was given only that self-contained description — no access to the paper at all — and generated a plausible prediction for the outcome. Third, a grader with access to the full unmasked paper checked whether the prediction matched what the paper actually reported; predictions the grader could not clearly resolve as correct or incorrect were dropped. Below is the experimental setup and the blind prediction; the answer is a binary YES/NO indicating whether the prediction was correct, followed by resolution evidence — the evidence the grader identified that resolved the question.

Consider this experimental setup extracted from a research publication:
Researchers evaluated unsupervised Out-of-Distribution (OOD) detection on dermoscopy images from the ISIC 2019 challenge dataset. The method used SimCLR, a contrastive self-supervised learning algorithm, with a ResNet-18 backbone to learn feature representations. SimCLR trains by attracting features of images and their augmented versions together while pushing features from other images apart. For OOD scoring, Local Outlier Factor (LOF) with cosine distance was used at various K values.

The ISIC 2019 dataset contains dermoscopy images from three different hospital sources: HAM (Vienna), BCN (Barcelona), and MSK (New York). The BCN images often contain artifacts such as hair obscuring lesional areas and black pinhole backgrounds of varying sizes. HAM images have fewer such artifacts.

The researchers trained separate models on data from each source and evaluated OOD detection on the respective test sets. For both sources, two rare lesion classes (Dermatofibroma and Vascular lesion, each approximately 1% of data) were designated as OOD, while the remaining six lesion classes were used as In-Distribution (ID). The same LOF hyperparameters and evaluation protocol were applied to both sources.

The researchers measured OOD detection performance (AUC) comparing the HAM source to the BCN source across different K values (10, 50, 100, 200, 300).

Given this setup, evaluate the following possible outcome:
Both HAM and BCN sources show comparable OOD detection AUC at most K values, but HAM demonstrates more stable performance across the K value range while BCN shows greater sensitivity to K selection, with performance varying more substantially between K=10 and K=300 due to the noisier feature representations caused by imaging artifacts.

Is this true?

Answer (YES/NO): NO